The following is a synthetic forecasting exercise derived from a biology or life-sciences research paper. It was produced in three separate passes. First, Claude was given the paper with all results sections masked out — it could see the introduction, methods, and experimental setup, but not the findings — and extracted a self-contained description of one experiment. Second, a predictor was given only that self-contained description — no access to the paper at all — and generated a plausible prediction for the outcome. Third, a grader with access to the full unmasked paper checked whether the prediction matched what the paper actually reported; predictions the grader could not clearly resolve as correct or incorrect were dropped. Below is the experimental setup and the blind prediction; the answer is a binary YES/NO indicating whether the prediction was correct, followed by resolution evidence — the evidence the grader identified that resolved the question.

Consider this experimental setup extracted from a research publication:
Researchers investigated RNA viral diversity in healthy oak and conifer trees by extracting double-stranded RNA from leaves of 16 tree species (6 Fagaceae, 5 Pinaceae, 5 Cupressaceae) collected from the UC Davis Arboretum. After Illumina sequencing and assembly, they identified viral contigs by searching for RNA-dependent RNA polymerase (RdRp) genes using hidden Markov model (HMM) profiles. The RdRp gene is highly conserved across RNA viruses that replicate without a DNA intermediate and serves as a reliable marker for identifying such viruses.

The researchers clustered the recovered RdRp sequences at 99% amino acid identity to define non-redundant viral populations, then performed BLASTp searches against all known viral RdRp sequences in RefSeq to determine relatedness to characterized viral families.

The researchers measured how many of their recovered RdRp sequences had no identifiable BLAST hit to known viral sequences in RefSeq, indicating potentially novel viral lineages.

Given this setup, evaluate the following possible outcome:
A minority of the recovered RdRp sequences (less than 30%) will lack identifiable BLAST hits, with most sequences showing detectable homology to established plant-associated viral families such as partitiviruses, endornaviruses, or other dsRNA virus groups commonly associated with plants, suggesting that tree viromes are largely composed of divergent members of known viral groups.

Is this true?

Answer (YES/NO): NO